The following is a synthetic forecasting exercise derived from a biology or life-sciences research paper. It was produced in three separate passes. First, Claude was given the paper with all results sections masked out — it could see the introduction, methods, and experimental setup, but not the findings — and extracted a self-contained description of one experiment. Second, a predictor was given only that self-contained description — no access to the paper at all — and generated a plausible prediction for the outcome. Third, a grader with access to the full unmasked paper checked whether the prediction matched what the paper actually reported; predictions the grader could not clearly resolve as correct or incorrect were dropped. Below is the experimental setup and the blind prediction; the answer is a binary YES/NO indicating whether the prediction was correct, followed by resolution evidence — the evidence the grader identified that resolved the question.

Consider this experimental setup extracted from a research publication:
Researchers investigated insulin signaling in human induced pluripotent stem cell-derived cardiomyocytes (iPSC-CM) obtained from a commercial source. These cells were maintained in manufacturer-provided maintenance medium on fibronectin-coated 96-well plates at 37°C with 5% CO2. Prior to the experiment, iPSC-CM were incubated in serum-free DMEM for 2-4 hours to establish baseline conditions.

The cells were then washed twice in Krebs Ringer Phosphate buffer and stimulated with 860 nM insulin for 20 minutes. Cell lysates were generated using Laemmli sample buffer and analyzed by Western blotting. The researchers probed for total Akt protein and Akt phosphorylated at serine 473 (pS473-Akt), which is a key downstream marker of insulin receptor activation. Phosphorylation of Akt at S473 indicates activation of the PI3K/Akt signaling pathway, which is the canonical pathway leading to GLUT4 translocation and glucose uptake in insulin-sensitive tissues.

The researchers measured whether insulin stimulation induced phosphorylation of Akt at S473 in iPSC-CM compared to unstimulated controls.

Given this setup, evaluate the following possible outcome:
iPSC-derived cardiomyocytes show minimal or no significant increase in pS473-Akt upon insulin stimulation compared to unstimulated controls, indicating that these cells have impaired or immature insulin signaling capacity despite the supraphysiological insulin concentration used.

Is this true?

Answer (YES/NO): NO